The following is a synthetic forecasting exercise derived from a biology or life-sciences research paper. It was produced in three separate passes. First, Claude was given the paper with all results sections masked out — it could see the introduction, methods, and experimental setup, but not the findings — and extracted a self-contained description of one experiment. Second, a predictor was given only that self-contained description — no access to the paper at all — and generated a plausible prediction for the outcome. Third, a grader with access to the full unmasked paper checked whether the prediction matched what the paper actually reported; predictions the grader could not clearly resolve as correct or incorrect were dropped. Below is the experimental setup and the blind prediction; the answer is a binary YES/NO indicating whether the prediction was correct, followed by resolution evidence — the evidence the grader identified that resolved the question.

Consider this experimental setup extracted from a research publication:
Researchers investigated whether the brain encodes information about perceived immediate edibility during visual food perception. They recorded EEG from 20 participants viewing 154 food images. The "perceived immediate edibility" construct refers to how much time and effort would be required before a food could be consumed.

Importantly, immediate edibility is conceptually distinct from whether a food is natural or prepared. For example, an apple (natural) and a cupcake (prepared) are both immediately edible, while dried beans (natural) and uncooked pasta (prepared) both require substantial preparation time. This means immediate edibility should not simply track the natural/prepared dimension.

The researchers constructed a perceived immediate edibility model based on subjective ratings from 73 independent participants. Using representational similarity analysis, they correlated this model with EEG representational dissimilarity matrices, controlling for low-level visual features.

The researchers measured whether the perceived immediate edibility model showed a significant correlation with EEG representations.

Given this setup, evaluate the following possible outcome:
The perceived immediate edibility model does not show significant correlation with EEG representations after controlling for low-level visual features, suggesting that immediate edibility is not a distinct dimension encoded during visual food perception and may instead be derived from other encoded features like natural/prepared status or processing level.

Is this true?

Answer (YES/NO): NO